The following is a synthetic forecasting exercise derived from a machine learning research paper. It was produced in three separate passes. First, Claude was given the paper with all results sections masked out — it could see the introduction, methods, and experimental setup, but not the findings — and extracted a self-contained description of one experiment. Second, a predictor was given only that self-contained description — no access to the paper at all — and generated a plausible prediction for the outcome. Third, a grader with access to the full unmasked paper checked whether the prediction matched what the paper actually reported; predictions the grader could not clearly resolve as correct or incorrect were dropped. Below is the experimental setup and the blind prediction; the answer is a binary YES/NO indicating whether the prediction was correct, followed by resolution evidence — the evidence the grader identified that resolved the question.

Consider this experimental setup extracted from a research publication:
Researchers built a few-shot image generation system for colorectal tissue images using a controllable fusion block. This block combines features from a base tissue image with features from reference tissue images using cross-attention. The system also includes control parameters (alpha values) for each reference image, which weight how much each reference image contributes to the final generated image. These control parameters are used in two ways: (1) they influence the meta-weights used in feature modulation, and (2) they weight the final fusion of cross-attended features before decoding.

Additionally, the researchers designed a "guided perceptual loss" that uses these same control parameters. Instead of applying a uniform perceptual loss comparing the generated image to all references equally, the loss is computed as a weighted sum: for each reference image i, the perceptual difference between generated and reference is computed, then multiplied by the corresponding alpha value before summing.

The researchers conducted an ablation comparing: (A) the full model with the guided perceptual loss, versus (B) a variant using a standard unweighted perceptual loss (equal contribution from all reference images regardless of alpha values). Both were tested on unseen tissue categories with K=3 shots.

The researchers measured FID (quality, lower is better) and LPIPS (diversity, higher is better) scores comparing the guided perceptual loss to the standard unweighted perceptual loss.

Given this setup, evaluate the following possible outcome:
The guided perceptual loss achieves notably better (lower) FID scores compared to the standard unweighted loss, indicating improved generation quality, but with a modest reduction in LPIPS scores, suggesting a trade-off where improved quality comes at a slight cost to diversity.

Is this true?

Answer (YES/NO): NO